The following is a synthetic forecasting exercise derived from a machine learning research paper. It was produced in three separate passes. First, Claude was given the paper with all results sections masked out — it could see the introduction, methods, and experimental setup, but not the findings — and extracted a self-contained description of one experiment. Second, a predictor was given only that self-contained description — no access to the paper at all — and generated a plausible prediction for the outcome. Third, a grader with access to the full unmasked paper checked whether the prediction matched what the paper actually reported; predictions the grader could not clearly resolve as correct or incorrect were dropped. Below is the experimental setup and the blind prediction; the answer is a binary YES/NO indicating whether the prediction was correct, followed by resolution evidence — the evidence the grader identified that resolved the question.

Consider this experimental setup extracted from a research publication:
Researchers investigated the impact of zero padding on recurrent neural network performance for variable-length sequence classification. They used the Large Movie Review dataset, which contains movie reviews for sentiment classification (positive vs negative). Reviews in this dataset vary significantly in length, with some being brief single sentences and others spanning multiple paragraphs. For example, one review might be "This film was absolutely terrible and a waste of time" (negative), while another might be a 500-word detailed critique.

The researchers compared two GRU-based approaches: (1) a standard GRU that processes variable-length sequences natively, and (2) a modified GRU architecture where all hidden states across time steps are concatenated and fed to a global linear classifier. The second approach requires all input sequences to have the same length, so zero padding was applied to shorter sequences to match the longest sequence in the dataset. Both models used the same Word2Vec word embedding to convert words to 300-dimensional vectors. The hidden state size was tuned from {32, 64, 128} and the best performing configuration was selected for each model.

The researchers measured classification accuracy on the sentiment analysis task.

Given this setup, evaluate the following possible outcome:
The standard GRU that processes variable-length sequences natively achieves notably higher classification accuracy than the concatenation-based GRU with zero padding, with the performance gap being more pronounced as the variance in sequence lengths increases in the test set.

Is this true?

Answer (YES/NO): NO